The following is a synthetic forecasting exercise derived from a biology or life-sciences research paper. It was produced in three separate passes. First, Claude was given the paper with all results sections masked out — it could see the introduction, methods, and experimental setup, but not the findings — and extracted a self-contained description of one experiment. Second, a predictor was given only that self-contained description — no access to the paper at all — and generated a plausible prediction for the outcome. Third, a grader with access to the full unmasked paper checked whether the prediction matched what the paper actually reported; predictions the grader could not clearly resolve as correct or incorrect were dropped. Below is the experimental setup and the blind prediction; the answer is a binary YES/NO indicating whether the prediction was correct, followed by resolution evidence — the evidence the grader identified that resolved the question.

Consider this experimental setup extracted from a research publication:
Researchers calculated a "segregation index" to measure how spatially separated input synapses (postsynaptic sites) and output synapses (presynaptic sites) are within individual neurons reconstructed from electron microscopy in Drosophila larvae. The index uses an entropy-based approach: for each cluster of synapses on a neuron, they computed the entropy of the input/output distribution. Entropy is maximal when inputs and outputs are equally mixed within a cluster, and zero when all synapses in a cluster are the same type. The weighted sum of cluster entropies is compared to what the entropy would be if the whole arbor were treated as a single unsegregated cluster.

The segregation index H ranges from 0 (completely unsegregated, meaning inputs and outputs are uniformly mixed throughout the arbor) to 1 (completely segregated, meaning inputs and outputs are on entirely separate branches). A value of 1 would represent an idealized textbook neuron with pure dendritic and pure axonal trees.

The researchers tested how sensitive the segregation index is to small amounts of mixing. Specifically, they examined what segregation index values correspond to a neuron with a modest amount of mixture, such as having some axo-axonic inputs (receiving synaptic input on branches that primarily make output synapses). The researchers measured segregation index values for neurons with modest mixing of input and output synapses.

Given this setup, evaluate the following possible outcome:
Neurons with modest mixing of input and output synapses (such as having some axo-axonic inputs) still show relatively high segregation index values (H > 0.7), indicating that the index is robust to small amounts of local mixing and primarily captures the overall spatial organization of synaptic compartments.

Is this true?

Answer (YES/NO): NO